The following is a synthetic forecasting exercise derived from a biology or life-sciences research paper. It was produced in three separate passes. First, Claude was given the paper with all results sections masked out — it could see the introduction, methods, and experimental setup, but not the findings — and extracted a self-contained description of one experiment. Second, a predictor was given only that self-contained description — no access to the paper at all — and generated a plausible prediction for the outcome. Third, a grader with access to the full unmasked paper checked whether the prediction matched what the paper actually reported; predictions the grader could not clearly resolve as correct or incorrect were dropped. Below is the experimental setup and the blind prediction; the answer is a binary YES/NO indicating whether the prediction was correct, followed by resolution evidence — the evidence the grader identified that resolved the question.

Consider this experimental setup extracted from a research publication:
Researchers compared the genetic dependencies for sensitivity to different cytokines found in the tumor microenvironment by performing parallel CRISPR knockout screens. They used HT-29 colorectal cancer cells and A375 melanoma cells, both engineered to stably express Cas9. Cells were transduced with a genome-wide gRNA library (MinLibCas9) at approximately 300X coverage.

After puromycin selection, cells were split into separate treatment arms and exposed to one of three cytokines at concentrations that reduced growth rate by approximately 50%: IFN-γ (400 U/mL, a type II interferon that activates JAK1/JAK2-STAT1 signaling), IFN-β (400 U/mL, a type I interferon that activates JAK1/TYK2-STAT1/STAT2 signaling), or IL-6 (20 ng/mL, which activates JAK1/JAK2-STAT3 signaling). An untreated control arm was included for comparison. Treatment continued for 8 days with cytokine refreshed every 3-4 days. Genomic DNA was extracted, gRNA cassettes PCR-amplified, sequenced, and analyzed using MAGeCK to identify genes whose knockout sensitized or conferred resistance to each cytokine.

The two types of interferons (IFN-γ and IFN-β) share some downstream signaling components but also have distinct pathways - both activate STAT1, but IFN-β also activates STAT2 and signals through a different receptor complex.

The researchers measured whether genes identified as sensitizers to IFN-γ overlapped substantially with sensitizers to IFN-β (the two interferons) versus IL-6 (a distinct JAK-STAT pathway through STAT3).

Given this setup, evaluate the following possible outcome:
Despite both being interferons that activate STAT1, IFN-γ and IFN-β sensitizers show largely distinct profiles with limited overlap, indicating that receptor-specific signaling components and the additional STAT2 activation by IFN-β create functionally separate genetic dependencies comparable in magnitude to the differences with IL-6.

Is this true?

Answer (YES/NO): NO